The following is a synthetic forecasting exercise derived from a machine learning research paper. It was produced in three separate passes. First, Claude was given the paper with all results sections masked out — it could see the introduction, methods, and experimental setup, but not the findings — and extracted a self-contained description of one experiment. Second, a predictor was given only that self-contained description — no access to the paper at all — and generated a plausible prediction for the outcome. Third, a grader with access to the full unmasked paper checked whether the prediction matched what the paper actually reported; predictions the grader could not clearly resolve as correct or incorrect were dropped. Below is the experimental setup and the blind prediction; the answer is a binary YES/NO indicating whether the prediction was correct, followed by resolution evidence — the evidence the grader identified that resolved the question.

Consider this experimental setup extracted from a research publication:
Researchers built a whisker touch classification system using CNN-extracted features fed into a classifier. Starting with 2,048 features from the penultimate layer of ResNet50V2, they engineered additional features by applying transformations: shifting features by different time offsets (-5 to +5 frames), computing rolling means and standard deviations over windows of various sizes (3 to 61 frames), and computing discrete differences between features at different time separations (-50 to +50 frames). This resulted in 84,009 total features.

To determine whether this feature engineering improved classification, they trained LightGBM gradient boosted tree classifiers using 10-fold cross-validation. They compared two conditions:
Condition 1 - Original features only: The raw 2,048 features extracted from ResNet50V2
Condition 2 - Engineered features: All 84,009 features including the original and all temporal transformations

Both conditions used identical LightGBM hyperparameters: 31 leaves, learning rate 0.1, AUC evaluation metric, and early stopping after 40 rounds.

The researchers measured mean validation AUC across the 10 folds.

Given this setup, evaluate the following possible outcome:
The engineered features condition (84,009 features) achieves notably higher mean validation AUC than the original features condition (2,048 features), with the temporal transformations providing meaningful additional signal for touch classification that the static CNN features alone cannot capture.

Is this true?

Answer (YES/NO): NO